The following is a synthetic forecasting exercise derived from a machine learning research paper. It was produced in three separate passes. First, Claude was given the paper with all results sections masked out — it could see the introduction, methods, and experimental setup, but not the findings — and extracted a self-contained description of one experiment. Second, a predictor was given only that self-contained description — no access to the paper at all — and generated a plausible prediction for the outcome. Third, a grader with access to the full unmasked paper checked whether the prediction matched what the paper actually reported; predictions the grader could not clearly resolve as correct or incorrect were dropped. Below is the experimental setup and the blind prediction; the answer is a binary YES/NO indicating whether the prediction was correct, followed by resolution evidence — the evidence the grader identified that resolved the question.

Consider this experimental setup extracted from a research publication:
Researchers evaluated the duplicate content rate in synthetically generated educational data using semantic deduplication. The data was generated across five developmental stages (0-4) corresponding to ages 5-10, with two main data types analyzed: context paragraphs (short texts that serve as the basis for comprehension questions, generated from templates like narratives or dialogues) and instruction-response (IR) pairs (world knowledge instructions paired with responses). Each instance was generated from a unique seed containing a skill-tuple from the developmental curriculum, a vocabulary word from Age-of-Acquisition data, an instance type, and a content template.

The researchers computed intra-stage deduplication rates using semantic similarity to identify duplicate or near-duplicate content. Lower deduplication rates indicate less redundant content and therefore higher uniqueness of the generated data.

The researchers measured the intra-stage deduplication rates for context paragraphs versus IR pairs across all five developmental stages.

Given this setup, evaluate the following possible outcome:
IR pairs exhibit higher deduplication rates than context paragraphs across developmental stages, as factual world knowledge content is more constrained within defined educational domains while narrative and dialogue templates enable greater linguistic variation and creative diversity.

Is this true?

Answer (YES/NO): NO